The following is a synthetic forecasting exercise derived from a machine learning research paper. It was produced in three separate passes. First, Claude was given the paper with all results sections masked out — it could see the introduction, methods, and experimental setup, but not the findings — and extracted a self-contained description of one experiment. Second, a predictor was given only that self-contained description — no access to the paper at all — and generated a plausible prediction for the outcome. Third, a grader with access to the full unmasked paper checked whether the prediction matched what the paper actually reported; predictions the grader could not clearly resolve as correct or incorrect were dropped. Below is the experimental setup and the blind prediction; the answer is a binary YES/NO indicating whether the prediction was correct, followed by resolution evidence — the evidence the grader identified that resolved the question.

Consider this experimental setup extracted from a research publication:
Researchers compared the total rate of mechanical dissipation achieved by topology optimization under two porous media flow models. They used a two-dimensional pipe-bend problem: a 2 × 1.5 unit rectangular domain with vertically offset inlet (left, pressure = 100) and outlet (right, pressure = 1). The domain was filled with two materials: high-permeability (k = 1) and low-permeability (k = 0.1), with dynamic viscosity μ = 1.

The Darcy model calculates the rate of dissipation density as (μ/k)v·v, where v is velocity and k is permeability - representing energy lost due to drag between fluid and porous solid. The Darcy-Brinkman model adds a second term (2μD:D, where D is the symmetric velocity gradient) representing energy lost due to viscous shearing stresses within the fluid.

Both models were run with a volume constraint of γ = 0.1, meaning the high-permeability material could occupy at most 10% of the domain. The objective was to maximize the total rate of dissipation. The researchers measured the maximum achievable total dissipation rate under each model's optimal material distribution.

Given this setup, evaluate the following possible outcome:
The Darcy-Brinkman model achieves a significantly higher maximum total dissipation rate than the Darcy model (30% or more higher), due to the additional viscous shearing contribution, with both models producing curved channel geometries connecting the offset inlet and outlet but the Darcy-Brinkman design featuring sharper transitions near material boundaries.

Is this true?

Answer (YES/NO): NO